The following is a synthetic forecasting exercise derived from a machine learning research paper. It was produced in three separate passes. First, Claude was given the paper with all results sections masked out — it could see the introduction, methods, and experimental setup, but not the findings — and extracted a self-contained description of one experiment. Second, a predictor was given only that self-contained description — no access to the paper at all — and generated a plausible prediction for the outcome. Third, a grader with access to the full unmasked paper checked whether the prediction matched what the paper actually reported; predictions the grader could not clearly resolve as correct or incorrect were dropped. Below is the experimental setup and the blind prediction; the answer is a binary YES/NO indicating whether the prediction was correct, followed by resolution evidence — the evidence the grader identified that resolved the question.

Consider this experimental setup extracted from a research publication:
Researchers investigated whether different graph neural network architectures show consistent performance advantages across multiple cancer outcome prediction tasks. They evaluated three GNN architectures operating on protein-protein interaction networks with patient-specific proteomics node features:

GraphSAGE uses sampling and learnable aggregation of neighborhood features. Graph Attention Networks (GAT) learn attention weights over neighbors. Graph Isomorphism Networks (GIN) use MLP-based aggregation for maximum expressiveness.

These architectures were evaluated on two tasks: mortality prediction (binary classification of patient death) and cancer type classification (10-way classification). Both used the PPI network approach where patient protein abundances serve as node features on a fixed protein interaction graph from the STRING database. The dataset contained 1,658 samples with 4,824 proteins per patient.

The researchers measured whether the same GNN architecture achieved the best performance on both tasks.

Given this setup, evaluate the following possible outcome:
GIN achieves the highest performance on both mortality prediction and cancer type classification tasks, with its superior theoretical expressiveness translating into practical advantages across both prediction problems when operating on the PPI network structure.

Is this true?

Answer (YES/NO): NO